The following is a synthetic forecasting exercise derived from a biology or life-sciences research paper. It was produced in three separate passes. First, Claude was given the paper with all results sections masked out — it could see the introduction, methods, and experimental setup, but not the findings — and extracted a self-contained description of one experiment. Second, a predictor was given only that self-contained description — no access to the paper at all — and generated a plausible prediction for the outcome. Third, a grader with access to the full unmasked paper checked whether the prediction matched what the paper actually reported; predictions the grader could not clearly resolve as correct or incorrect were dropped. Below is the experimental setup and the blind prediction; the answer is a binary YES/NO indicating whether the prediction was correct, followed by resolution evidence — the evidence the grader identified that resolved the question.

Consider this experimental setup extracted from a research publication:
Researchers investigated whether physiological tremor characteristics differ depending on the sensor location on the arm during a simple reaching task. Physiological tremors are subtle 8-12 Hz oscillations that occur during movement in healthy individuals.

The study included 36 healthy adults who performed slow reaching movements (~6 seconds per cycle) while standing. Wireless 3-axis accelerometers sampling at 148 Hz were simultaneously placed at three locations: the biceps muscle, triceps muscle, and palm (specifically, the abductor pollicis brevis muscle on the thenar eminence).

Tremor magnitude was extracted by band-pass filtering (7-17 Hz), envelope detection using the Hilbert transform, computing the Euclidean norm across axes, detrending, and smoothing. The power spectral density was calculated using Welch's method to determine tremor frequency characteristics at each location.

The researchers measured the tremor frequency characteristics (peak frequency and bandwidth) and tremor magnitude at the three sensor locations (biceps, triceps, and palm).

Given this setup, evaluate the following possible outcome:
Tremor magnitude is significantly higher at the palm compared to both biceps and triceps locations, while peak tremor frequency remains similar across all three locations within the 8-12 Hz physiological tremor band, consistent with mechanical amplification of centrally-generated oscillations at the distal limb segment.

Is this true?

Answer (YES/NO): NO